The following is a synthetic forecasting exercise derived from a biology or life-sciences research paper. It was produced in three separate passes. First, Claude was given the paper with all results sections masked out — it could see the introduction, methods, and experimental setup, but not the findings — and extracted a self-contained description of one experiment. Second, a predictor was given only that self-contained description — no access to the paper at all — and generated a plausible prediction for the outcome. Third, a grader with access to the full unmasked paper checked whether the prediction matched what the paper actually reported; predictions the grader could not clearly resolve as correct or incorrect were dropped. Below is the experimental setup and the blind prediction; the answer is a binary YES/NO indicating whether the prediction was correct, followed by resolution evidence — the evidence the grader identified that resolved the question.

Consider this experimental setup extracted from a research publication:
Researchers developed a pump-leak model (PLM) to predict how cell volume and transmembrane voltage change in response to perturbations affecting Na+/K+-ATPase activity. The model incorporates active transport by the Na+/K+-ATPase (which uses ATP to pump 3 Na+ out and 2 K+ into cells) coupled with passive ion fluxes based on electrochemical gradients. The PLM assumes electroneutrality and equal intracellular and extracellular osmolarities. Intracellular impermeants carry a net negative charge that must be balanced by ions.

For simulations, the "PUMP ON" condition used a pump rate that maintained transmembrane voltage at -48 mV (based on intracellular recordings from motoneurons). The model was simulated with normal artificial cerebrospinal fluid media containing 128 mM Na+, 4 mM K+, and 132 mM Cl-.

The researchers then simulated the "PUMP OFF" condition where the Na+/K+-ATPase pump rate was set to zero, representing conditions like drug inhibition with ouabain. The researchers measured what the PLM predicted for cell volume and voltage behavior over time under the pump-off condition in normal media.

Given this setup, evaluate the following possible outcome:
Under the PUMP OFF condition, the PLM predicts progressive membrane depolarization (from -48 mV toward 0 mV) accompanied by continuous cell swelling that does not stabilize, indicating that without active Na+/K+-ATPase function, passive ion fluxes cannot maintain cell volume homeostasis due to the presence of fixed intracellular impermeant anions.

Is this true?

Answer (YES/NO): YES